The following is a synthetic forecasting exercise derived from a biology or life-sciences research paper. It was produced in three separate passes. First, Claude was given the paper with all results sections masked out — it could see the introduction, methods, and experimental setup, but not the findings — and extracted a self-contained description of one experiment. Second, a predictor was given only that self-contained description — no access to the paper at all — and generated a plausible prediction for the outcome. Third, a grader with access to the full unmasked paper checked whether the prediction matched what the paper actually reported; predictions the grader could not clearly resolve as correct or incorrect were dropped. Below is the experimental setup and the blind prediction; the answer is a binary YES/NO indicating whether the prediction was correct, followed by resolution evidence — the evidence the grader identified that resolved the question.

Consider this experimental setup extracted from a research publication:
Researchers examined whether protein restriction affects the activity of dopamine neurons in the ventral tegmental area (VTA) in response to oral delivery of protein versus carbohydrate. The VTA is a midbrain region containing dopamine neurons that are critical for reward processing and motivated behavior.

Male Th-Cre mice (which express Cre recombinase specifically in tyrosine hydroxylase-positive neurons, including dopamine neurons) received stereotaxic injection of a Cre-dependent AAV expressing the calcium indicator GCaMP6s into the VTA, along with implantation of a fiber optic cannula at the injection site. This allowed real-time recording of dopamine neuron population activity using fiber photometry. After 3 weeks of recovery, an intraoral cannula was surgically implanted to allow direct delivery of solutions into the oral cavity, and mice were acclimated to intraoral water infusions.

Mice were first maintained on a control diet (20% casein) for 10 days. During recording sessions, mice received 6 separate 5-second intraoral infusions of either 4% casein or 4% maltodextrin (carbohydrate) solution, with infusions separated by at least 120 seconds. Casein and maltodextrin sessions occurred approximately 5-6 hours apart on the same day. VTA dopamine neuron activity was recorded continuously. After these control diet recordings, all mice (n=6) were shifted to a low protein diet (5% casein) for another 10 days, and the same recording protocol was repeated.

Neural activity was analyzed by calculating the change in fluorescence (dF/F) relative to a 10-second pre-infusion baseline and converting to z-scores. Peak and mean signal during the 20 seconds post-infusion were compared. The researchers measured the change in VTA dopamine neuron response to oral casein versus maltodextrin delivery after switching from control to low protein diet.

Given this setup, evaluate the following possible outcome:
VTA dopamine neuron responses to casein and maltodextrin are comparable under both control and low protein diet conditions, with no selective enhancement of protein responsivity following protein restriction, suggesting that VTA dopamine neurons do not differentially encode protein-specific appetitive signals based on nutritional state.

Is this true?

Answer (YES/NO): NO